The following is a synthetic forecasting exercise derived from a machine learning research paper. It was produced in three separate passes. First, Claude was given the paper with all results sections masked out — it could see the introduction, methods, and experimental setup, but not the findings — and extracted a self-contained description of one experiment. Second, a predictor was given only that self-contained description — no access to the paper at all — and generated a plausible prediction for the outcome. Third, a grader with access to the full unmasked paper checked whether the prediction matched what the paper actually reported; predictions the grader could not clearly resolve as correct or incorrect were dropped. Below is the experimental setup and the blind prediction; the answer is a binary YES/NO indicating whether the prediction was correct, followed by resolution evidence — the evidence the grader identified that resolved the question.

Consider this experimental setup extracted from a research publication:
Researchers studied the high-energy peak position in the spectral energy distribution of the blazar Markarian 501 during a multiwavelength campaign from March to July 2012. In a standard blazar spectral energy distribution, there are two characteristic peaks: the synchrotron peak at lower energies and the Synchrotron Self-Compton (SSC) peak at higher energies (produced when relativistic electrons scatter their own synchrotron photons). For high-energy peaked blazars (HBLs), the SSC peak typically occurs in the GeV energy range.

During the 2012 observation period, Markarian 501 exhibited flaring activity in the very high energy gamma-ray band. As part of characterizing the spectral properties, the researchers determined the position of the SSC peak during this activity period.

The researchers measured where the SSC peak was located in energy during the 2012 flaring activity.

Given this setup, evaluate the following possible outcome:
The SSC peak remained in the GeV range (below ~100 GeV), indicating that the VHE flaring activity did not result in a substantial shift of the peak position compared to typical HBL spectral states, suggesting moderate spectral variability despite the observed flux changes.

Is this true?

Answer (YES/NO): NO